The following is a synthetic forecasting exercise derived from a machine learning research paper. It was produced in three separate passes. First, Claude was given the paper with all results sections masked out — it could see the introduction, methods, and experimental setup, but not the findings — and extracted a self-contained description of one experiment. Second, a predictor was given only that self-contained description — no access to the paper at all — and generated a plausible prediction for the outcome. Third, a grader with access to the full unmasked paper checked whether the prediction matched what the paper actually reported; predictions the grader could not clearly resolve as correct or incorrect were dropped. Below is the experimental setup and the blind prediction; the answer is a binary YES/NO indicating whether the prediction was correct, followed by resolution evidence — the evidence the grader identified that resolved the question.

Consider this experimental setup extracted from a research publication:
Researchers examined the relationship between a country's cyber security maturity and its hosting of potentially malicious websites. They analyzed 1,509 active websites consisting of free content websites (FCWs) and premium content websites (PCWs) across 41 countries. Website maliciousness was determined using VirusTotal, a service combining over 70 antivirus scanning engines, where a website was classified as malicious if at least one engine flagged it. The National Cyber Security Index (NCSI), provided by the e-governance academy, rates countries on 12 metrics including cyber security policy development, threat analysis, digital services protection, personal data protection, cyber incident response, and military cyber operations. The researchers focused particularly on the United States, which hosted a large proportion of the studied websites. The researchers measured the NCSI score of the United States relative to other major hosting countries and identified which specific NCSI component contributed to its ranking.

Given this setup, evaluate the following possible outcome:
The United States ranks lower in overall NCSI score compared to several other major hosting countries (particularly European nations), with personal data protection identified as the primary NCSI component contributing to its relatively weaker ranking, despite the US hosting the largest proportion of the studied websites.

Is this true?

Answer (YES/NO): NO